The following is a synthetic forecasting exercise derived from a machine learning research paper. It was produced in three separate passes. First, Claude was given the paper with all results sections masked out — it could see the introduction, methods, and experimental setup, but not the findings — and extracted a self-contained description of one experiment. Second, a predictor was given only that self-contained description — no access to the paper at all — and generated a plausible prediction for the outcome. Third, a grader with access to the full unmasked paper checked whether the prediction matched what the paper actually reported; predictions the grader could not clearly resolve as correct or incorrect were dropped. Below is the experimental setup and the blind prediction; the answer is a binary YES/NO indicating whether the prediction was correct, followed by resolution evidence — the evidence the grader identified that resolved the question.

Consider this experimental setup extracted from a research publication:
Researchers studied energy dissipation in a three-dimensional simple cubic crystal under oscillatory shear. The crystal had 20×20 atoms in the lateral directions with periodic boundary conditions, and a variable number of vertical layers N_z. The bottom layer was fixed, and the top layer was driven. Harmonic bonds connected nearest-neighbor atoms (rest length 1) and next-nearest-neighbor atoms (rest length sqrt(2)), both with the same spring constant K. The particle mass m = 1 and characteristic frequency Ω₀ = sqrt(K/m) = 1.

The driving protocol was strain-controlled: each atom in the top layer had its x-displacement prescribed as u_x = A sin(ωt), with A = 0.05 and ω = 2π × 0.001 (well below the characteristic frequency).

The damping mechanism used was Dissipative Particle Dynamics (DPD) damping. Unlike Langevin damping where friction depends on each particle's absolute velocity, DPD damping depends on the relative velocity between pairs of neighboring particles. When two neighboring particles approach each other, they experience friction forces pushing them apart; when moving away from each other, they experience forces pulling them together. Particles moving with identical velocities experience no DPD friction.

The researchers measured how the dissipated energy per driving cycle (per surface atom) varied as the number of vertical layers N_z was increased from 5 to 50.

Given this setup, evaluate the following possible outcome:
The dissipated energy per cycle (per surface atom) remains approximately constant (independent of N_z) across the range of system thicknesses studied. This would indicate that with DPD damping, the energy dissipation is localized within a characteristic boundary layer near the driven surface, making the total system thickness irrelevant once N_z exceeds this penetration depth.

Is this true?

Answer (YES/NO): NO